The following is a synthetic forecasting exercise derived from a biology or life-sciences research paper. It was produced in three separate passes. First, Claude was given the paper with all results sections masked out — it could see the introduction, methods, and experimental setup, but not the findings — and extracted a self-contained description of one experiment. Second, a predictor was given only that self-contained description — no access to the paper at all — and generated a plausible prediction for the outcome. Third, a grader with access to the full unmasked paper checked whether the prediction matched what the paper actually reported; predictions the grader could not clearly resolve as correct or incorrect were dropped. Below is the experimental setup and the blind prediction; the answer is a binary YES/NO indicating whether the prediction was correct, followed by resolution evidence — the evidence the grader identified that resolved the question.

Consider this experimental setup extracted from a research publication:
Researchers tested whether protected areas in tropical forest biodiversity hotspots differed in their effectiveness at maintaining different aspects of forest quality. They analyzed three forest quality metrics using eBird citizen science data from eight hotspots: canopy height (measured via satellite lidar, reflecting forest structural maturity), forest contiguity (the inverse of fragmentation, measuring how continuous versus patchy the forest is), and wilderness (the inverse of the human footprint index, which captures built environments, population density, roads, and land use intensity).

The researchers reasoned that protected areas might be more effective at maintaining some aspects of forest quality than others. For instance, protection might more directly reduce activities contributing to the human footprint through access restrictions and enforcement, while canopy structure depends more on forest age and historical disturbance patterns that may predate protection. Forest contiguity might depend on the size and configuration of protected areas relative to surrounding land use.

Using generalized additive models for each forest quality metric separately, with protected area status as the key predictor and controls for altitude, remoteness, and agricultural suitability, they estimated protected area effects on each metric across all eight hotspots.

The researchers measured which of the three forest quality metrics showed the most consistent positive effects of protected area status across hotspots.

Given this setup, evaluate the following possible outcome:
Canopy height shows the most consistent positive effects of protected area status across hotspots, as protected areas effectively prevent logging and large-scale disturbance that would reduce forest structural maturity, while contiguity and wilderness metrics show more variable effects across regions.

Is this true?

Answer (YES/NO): NO